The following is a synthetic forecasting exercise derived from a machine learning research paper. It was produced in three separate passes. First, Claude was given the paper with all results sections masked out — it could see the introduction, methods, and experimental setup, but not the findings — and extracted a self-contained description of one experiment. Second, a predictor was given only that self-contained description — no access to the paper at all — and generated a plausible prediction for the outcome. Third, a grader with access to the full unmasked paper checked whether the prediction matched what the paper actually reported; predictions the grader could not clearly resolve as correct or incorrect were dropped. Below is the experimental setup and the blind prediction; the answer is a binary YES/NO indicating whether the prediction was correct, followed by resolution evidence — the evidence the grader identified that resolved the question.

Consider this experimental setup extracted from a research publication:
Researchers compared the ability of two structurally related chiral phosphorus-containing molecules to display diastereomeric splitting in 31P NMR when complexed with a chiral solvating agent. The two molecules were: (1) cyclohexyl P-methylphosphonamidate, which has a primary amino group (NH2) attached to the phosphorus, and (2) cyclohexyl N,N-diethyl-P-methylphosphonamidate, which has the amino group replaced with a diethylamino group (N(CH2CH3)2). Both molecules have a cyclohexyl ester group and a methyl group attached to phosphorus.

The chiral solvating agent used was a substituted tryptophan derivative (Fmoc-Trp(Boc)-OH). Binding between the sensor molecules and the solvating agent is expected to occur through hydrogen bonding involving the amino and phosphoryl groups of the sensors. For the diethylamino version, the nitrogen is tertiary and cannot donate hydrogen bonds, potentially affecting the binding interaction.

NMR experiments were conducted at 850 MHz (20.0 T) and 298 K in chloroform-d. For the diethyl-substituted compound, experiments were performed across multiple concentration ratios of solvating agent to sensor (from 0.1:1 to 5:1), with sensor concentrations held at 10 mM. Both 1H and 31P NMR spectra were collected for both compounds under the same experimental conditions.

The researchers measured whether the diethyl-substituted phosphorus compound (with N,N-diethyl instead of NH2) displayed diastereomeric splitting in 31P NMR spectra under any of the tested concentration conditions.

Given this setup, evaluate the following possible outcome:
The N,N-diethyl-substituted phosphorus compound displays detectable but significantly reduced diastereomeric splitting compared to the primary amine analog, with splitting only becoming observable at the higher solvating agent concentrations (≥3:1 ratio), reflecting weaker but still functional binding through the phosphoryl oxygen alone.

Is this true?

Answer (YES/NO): NO